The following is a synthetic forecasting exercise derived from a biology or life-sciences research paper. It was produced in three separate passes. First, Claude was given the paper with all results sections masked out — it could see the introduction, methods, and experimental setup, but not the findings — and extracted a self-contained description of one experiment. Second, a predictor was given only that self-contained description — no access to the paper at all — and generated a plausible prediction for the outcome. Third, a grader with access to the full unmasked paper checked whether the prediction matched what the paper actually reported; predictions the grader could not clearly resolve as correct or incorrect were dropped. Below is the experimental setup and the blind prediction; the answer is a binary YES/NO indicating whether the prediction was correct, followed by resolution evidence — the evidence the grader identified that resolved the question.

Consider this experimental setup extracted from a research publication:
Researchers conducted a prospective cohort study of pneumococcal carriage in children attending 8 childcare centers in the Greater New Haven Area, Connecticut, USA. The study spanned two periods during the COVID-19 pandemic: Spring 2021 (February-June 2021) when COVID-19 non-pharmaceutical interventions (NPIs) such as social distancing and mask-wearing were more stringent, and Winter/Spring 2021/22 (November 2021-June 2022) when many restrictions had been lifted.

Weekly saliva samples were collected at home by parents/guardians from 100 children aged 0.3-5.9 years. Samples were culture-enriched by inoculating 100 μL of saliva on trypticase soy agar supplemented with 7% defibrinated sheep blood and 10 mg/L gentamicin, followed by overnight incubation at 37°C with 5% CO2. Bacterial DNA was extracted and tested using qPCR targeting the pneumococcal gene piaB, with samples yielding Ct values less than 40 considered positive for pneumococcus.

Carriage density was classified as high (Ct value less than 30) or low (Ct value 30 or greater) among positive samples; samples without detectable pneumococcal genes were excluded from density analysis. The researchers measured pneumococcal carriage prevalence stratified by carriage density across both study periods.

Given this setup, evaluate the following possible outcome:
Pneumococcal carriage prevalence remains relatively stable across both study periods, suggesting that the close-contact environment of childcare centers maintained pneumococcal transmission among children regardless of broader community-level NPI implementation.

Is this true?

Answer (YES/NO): NO